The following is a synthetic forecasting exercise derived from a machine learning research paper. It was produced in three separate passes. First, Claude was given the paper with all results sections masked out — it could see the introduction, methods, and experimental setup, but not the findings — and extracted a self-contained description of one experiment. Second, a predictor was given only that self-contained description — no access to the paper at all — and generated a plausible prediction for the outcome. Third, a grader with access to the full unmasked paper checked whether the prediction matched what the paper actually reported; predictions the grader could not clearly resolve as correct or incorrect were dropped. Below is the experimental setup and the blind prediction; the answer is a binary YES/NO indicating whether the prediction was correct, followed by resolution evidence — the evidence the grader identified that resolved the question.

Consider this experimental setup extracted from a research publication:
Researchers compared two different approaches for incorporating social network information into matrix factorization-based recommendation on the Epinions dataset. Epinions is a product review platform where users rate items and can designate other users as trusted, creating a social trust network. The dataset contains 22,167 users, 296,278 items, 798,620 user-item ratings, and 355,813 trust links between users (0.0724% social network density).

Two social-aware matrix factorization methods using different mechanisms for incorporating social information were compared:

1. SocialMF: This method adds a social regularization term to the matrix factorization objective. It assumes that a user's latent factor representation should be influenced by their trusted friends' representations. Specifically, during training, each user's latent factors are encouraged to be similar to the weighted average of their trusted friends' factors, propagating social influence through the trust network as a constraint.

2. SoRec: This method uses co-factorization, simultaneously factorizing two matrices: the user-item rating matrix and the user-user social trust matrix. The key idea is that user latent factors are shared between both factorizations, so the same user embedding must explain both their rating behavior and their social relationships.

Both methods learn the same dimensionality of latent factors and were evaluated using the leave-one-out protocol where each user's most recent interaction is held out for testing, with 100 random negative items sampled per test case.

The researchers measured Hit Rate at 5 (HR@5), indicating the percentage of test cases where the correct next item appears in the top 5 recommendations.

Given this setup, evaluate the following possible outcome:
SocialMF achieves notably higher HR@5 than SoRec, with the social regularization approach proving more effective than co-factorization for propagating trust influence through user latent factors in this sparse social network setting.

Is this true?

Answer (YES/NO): NO